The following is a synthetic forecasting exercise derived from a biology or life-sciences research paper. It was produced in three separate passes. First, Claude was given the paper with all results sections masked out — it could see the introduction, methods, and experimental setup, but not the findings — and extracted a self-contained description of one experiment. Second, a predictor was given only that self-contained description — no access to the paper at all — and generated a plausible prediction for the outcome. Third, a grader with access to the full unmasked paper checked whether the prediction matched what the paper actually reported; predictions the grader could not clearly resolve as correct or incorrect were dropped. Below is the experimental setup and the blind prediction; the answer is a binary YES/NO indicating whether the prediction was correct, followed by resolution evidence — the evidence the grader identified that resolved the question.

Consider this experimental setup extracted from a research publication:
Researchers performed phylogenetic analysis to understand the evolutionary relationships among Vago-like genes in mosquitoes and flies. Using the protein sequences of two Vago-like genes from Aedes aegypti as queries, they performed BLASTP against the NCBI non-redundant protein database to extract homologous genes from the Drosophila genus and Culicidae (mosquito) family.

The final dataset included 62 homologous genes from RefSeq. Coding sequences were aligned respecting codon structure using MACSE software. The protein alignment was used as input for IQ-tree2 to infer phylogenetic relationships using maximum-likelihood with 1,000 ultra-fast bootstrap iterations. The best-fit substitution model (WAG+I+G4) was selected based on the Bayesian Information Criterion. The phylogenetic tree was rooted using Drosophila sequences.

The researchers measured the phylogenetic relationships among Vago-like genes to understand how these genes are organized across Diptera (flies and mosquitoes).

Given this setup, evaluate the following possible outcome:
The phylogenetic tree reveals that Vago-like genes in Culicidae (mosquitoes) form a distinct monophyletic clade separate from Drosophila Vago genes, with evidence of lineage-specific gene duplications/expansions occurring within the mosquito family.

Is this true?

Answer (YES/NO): NO